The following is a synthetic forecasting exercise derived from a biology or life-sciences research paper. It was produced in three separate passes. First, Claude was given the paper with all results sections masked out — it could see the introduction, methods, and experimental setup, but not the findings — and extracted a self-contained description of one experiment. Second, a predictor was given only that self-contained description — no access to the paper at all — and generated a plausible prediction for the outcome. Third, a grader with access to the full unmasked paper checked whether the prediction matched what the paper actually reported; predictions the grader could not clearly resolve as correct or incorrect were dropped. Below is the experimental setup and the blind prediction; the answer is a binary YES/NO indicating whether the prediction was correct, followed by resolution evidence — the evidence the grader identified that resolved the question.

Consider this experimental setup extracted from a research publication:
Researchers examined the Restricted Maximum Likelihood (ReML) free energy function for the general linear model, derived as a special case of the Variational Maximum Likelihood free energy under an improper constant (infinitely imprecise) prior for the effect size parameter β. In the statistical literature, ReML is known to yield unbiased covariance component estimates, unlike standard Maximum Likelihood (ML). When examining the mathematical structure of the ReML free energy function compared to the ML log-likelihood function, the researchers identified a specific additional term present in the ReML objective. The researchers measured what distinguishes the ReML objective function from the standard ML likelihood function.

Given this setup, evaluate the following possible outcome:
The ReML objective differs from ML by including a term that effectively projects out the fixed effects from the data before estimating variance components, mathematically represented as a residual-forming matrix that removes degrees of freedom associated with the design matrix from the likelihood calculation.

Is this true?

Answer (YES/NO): NO